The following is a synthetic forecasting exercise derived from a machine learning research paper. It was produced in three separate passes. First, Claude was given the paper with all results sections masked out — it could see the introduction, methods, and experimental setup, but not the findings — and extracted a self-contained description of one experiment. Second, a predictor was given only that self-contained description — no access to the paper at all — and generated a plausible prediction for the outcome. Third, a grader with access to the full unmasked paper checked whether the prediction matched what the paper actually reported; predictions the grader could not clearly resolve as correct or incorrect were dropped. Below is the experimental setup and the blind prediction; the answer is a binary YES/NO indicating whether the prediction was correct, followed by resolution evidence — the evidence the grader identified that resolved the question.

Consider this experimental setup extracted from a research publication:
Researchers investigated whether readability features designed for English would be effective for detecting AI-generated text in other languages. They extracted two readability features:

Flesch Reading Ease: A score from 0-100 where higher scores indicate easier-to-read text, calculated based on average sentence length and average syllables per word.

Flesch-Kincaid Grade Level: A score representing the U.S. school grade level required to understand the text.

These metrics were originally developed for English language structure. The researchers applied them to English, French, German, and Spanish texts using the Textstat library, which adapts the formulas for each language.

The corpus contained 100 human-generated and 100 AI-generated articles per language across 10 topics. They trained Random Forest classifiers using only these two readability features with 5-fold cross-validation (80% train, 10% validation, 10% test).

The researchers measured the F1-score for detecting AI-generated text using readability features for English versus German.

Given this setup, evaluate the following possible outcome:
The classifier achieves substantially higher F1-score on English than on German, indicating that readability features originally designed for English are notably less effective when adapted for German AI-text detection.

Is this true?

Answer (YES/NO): YES